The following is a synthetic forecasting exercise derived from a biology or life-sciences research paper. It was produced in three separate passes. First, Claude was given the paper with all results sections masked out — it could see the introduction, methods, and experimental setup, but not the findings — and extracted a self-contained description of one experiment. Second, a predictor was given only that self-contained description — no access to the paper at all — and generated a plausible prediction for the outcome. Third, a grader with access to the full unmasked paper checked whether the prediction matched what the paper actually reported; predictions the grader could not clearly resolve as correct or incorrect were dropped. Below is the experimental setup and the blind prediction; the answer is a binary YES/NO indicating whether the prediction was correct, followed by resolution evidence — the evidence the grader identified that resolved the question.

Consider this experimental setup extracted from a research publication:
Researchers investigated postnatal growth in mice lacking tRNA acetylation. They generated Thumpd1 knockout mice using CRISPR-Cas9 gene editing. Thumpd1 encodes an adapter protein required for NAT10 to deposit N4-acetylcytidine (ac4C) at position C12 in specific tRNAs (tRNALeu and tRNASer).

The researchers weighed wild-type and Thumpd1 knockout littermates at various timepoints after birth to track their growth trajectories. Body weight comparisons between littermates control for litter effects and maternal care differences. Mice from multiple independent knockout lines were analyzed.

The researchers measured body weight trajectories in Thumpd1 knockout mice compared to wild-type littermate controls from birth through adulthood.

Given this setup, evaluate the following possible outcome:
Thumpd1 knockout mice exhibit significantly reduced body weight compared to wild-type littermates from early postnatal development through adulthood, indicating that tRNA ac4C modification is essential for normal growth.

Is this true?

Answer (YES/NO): YES